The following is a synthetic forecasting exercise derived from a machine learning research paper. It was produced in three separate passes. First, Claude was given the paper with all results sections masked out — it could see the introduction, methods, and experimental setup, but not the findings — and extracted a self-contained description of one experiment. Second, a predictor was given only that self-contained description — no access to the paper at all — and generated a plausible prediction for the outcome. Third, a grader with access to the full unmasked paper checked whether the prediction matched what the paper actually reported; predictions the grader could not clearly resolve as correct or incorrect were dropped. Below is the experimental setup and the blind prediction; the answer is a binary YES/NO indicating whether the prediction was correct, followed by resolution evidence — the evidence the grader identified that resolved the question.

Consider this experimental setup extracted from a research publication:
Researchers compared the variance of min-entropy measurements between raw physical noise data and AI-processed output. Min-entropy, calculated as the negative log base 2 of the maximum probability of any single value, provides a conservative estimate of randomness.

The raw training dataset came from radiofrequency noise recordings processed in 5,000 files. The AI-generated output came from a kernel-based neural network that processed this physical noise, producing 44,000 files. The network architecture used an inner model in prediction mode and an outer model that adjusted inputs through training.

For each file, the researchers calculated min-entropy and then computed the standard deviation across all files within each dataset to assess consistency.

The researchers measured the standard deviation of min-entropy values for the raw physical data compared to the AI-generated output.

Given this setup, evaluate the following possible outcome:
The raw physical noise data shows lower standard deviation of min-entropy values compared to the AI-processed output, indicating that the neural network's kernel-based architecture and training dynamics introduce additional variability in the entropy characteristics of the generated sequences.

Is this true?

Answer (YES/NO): NO